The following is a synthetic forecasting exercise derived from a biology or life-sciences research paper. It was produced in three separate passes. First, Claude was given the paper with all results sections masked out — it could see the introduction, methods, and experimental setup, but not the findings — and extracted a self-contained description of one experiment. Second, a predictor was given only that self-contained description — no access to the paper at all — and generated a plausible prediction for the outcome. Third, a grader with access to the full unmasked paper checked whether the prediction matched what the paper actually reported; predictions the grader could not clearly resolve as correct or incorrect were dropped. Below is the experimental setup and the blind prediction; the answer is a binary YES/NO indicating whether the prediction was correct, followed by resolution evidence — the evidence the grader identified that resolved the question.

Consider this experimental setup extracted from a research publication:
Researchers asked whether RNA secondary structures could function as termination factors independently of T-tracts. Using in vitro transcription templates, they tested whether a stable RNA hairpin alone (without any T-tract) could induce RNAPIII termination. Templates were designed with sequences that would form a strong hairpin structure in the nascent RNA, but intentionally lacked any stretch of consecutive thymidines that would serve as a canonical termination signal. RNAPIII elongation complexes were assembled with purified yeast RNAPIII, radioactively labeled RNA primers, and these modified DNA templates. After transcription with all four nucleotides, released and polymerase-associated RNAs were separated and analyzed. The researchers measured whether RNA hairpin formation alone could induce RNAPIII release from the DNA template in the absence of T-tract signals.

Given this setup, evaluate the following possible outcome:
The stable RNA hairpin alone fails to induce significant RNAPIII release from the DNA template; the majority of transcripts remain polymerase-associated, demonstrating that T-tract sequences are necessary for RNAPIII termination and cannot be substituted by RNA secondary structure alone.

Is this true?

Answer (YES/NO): YES